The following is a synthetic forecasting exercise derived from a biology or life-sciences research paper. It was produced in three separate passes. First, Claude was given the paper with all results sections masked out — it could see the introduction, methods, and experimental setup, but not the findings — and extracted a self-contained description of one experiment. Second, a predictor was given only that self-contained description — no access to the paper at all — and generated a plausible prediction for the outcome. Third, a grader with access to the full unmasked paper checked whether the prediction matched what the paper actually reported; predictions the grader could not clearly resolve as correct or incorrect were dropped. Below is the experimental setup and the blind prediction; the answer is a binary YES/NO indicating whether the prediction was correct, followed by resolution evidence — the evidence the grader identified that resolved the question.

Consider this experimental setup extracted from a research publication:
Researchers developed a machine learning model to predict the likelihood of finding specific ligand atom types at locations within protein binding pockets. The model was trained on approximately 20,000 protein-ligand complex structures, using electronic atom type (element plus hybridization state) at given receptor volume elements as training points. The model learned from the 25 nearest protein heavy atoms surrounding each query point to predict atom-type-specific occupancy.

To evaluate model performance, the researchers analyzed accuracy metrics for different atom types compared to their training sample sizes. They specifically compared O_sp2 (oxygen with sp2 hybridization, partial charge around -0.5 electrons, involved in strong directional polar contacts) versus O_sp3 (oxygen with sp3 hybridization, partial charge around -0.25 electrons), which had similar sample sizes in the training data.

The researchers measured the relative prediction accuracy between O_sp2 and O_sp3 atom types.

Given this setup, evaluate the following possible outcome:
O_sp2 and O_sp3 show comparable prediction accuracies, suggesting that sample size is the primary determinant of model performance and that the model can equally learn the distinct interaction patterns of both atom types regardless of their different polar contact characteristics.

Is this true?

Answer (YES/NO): NO